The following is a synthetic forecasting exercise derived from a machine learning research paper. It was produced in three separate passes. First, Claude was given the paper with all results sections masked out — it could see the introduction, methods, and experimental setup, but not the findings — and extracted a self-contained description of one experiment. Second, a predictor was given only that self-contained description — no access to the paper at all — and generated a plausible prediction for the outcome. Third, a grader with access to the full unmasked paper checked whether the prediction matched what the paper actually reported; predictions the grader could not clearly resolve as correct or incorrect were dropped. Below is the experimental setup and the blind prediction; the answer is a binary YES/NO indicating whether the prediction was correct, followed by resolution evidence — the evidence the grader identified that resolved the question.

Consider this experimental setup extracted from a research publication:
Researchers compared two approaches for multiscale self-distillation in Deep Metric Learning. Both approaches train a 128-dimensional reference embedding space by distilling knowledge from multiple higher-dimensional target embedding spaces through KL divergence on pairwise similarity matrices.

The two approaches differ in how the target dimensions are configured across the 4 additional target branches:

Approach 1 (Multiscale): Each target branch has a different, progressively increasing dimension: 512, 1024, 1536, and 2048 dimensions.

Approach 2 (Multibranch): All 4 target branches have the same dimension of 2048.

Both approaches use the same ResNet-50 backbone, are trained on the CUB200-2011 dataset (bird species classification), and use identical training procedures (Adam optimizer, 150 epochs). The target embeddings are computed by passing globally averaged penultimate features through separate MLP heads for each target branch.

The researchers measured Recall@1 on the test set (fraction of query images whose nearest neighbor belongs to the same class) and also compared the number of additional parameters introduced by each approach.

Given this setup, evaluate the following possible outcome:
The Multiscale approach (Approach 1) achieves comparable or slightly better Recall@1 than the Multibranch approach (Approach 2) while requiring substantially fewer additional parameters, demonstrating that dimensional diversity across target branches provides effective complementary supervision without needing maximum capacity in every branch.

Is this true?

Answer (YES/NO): YES